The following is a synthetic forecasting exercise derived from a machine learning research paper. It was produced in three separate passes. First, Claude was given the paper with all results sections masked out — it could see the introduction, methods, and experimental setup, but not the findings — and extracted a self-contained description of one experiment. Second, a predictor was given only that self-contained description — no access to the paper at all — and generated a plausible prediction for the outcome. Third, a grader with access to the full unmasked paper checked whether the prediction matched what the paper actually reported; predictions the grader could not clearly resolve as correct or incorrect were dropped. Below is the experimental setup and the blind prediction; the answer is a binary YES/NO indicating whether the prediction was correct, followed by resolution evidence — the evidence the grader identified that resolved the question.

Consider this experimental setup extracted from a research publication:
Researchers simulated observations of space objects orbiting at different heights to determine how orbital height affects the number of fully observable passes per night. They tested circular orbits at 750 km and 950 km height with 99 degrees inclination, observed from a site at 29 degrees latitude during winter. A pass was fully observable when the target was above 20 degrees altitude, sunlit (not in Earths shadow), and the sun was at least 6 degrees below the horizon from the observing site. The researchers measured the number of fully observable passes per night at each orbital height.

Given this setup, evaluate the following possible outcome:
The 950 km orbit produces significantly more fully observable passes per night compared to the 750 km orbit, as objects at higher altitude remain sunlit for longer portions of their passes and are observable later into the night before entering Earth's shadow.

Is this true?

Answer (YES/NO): NO